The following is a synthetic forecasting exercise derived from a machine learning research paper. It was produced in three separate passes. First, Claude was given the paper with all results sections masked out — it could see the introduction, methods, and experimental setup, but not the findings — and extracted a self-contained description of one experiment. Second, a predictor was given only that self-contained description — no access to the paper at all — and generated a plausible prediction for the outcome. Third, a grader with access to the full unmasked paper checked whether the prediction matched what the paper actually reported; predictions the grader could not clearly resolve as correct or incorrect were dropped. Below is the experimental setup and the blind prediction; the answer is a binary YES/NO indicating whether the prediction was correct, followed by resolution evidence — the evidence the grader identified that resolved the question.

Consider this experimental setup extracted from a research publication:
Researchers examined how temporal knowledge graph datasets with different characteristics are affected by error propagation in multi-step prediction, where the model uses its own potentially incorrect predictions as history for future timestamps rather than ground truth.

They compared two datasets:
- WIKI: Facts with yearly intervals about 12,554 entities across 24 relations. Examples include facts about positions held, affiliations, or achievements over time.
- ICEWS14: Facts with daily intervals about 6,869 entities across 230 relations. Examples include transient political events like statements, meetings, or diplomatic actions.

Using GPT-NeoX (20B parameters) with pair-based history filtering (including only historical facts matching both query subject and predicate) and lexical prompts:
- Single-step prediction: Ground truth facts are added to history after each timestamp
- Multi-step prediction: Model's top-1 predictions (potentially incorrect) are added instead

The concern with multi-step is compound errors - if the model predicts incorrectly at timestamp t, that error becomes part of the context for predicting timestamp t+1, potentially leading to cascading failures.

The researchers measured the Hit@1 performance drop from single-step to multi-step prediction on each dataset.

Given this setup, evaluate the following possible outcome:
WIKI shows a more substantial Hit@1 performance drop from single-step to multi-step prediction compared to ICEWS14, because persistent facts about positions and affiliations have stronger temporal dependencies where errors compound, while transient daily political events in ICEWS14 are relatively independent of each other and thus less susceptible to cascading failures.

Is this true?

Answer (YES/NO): YES